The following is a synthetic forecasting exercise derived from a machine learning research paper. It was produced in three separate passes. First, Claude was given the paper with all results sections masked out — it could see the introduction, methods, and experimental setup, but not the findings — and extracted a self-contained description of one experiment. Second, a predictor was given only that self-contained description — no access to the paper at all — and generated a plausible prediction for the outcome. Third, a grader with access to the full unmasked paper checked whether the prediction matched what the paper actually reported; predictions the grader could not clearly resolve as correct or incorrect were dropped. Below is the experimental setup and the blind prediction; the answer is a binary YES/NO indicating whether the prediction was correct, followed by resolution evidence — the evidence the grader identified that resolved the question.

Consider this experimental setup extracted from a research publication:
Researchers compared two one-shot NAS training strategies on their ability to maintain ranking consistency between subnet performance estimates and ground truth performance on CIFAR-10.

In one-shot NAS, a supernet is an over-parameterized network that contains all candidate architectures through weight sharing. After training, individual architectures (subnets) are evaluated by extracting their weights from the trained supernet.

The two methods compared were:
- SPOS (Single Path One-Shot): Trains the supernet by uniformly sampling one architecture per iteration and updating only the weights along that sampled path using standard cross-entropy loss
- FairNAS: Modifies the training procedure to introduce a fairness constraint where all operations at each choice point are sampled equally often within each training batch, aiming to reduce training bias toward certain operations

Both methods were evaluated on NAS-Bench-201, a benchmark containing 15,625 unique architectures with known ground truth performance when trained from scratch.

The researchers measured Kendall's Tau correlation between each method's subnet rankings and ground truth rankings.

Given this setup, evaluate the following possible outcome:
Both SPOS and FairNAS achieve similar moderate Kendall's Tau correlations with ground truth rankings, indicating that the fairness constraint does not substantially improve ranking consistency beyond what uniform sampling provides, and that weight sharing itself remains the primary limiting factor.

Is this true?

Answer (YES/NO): NO